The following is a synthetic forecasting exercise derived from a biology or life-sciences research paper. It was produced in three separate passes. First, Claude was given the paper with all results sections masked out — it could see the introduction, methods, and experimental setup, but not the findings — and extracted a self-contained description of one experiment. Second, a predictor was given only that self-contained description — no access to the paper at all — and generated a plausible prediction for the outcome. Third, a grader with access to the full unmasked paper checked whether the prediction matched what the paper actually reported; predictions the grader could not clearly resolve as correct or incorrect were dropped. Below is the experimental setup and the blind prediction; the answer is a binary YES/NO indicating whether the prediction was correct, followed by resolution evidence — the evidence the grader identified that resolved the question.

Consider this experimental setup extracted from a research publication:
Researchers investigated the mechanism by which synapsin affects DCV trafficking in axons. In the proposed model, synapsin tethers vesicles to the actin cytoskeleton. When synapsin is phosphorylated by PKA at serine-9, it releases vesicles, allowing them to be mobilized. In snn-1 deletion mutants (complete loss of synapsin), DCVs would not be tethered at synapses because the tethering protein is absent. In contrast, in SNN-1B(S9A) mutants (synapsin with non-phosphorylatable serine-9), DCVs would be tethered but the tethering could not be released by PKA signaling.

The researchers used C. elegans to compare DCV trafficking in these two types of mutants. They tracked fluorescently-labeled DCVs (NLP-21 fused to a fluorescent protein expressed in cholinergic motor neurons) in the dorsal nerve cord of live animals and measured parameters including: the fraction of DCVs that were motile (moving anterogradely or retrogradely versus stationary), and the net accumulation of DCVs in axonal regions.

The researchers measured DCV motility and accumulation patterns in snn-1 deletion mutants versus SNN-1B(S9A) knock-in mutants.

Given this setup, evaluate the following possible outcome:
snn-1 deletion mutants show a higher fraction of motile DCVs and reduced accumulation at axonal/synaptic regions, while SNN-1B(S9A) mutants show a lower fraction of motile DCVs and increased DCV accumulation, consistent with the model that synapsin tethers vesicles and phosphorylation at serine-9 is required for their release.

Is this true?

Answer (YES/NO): NO